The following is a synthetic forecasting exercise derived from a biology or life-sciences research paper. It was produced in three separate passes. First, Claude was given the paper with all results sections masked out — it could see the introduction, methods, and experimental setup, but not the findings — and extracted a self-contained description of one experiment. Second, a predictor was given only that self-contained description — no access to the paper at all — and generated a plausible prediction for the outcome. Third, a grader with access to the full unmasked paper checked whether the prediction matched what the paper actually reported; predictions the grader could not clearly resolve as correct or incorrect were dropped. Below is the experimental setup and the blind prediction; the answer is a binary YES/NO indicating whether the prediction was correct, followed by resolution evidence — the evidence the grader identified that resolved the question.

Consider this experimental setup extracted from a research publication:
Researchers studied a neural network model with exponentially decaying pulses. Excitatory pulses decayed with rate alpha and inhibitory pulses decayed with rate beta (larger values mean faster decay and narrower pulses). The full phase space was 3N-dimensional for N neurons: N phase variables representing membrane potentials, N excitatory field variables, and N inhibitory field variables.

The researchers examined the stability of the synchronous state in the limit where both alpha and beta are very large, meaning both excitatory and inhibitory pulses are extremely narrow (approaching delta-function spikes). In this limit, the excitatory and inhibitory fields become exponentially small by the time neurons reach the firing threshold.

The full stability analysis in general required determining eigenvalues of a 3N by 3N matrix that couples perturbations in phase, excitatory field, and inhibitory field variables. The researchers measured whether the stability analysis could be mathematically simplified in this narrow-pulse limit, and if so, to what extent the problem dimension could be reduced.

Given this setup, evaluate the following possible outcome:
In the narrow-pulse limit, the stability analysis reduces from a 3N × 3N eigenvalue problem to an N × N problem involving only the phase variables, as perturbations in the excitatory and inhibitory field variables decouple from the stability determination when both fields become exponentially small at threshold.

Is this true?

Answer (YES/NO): YES